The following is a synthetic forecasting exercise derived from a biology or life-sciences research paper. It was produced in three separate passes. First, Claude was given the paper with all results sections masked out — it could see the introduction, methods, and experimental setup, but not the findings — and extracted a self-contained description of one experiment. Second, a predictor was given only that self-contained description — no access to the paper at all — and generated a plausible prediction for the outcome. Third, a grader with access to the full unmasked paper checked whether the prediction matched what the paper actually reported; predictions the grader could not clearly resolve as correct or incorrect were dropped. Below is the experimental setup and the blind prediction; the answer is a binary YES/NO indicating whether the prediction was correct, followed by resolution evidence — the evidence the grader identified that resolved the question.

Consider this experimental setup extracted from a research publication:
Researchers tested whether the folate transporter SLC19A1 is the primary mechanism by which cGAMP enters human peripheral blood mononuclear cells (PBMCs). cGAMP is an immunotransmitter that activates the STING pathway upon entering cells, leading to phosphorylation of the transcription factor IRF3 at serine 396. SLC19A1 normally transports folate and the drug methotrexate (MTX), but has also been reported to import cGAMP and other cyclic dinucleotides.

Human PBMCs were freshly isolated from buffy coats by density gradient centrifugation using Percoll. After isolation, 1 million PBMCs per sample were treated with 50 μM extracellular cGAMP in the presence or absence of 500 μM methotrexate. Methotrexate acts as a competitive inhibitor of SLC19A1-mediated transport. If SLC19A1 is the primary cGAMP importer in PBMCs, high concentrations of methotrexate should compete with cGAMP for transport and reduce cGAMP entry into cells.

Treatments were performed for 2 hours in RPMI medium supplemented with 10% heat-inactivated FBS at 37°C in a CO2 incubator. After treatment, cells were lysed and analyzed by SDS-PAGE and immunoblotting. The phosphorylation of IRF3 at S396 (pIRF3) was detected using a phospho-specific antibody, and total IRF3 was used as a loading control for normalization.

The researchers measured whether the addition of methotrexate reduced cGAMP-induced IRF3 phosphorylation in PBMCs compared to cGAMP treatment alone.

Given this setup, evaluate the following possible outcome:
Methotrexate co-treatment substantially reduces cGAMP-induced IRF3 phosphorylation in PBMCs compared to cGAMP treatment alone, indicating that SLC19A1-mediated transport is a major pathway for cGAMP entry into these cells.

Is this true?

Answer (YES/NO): NO